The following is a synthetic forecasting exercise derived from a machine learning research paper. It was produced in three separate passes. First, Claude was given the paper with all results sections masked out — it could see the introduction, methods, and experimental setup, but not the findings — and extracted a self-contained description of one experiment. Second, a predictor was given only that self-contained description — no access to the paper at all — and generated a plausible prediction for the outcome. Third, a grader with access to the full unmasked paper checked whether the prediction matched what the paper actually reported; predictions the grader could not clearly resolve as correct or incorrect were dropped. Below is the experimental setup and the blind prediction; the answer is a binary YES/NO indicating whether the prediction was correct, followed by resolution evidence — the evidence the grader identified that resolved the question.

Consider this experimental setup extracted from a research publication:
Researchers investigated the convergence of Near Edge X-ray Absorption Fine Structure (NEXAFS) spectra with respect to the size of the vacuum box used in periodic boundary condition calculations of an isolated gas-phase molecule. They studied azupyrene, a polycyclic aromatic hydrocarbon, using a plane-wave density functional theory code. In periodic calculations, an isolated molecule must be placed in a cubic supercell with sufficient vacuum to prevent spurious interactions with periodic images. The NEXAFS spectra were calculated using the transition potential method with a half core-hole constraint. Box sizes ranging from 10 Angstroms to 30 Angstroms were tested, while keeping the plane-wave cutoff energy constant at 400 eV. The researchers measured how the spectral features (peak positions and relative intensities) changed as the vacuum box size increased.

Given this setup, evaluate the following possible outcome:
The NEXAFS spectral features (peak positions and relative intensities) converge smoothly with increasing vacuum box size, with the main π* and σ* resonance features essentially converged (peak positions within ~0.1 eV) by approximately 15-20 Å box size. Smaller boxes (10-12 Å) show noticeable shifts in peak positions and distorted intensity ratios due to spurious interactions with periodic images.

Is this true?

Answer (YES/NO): YES